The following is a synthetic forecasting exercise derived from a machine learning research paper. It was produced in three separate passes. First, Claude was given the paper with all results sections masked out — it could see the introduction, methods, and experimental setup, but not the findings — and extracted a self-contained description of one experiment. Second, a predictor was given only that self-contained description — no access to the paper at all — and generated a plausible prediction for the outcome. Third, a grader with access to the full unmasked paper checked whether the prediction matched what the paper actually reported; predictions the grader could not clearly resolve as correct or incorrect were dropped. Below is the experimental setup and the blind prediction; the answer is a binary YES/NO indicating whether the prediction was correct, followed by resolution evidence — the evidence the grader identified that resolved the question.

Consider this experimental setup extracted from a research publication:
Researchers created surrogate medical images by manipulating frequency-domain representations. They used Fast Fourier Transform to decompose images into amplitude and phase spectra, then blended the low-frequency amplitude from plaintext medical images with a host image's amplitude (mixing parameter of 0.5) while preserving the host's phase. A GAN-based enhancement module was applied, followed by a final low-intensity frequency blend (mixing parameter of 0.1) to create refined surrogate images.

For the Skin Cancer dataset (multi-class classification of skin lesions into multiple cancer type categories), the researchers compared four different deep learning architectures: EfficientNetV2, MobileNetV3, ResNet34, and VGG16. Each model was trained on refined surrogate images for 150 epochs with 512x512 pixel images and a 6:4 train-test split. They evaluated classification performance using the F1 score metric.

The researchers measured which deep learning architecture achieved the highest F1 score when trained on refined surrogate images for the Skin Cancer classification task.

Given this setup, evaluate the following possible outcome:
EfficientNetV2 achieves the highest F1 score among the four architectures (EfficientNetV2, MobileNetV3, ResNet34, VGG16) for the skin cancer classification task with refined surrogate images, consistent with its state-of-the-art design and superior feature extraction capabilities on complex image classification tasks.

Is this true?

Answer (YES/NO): NO